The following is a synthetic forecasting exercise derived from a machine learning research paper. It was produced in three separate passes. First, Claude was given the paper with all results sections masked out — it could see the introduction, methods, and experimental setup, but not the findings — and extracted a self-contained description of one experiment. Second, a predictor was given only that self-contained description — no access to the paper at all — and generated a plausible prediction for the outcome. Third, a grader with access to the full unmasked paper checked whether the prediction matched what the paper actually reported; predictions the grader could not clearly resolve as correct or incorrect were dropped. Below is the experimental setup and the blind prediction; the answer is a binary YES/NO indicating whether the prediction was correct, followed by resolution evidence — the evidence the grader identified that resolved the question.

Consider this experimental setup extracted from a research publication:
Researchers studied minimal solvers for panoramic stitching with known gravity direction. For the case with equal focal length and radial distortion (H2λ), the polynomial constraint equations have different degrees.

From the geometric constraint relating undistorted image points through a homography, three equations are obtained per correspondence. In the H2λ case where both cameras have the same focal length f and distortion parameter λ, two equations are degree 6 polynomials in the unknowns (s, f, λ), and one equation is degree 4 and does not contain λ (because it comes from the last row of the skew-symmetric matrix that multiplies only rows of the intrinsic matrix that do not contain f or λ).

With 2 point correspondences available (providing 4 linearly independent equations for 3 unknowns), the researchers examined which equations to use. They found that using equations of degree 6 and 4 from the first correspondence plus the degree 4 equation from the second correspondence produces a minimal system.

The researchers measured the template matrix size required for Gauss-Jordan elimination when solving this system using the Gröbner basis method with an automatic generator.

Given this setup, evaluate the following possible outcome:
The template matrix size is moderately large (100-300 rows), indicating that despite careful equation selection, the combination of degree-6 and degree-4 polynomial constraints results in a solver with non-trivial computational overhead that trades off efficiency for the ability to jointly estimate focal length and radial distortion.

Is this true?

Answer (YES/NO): NO